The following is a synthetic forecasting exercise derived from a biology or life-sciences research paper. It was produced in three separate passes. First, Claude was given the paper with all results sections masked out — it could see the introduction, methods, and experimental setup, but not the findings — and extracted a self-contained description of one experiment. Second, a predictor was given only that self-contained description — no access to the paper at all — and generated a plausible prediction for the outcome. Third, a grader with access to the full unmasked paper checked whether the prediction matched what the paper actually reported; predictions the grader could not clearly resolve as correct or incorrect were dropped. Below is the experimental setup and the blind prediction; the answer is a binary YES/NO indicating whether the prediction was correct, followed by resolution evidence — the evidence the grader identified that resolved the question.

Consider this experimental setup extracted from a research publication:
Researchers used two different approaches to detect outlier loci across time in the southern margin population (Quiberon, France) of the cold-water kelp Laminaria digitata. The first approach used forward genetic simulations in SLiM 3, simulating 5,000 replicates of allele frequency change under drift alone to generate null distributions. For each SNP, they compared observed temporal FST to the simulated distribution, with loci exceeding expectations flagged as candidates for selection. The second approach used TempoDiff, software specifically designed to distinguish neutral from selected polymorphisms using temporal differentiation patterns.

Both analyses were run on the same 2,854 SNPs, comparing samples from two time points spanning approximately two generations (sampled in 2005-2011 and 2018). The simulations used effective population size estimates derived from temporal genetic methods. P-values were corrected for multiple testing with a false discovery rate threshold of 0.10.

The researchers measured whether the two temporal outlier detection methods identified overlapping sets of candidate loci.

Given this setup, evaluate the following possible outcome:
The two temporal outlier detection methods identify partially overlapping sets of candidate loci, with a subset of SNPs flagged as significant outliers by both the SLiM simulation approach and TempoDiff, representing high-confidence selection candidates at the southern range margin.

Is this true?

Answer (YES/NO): YES